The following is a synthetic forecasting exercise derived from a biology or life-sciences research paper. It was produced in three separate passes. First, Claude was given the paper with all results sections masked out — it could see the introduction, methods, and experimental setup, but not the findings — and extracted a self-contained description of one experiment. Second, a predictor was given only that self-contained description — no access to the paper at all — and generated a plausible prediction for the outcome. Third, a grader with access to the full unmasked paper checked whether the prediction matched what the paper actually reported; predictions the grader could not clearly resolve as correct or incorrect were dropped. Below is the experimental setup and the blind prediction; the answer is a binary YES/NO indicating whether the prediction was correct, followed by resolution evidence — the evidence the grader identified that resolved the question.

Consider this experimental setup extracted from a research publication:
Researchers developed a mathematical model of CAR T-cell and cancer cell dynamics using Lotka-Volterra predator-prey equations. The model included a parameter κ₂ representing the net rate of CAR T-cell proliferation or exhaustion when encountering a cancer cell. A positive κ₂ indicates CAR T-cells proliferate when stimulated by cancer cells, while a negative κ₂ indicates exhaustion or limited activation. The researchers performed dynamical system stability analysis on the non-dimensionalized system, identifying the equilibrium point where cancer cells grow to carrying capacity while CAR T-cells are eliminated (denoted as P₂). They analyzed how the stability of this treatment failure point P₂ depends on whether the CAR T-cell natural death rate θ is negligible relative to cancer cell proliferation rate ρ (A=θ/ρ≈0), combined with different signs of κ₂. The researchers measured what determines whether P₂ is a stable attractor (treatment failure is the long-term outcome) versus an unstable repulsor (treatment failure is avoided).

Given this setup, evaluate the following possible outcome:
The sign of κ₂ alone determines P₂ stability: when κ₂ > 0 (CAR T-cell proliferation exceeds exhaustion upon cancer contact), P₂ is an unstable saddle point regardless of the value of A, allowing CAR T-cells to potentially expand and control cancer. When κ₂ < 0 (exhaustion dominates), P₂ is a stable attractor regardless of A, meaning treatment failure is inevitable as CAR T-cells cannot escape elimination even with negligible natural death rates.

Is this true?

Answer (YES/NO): NO